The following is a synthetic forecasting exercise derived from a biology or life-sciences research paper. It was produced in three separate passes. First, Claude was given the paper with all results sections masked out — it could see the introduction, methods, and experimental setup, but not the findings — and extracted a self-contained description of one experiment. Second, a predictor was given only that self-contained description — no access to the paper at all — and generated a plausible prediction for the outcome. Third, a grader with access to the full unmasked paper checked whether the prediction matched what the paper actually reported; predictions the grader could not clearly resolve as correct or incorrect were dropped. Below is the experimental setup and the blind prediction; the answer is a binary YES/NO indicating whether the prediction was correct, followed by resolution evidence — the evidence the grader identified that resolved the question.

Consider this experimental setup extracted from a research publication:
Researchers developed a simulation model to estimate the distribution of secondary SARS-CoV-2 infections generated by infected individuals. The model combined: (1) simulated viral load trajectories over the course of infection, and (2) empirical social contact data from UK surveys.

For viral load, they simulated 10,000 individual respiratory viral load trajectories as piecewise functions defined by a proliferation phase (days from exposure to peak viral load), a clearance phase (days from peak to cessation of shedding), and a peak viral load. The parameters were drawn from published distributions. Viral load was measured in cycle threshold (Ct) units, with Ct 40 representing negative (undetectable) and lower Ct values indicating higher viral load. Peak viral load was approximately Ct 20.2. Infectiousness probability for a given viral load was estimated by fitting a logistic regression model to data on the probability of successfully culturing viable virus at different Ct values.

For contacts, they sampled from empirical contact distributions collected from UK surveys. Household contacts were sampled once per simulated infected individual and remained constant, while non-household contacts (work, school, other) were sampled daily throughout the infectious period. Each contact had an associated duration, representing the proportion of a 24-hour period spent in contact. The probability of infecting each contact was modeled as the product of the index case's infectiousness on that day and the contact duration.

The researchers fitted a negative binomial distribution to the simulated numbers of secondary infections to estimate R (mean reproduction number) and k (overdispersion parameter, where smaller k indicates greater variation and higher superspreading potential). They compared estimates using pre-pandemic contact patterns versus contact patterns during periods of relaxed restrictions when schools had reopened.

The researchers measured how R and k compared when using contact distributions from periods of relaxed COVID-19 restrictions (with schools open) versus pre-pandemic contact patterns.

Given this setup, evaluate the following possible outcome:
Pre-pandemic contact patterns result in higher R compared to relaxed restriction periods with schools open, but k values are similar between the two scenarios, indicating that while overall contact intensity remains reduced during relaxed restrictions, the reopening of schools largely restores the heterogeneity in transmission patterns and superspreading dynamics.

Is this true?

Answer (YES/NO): NO